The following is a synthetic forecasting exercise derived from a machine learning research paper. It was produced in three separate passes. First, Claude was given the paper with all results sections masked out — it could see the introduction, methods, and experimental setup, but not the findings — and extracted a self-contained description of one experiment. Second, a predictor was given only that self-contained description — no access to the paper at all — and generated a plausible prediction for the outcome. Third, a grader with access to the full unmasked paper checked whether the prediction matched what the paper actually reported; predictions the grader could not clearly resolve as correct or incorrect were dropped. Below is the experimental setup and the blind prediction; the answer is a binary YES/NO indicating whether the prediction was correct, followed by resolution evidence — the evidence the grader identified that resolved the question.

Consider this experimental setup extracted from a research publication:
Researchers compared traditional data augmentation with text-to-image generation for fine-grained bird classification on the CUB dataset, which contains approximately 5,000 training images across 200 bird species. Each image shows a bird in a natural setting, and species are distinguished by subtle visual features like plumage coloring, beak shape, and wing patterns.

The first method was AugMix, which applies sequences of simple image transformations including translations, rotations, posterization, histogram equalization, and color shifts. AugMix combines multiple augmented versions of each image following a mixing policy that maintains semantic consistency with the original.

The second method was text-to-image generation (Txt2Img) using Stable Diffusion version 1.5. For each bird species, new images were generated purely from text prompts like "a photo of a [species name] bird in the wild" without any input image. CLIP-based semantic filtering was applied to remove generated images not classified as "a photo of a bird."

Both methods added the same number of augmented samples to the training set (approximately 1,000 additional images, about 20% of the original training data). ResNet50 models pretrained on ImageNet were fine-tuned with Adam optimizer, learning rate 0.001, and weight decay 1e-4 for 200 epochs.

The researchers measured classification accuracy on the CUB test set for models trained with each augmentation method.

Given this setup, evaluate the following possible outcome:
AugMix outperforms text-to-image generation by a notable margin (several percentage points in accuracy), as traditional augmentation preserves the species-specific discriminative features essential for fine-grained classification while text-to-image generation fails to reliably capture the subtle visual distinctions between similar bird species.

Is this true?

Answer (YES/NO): YES